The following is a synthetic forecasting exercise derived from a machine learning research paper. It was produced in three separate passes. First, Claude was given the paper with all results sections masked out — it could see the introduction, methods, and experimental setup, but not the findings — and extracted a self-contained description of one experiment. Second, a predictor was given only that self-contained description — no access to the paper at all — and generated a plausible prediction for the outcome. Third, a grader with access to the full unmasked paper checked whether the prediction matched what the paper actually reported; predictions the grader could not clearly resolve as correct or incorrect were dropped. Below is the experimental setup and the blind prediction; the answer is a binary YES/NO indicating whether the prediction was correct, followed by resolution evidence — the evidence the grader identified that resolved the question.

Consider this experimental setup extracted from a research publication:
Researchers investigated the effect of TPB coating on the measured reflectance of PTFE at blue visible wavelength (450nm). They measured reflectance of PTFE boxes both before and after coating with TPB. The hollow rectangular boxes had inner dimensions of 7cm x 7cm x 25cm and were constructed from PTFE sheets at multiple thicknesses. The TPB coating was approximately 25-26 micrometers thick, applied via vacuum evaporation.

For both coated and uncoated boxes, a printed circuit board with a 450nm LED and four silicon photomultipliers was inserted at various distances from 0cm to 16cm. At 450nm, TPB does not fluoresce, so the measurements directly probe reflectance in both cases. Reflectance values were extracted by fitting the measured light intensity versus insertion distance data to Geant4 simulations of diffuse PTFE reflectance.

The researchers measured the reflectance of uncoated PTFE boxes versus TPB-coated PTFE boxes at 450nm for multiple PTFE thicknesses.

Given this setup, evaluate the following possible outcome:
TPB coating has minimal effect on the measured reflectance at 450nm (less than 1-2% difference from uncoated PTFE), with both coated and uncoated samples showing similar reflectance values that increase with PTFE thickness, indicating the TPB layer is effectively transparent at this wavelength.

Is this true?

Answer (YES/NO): YES